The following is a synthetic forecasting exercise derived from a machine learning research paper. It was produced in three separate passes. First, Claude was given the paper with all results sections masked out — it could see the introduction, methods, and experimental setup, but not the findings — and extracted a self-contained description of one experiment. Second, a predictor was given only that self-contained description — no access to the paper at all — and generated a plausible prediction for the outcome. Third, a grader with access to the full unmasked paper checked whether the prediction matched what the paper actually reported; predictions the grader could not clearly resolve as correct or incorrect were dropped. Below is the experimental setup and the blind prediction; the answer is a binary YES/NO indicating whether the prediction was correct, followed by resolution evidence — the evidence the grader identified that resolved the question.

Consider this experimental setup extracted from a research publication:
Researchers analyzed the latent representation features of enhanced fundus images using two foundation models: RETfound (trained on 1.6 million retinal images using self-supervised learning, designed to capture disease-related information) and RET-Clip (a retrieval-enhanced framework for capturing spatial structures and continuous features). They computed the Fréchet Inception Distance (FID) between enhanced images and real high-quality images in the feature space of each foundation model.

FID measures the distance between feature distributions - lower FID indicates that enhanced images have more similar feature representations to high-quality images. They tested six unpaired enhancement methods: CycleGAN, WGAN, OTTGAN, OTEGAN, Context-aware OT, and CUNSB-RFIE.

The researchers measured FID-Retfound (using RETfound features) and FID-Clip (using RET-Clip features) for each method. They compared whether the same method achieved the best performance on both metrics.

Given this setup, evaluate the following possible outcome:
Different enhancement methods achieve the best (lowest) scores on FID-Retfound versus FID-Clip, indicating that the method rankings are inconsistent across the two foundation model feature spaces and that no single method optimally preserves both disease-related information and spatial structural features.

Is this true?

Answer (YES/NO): YES